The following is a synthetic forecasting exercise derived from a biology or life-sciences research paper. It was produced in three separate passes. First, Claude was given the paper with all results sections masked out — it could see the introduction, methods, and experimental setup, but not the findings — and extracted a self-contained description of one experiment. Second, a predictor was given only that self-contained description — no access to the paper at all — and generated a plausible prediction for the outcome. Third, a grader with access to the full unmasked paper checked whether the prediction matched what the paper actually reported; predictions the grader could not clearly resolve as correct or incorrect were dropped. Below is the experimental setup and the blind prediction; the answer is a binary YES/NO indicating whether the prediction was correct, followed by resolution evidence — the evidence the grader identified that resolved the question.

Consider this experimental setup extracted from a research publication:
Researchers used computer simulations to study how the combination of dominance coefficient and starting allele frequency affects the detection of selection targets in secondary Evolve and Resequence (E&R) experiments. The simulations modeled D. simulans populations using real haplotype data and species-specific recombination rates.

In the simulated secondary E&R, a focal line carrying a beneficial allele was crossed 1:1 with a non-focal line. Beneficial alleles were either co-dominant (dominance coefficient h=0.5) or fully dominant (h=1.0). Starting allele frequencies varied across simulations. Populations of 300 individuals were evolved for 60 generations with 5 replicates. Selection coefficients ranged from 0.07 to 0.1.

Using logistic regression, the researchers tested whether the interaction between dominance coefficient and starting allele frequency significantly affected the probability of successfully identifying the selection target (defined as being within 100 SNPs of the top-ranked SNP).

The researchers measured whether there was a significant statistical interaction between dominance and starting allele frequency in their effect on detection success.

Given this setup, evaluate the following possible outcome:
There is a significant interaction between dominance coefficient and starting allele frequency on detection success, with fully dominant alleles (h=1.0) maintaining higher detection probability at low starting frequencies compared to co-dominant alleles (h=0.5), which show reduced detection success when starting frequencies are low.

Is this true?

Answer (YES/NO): NO